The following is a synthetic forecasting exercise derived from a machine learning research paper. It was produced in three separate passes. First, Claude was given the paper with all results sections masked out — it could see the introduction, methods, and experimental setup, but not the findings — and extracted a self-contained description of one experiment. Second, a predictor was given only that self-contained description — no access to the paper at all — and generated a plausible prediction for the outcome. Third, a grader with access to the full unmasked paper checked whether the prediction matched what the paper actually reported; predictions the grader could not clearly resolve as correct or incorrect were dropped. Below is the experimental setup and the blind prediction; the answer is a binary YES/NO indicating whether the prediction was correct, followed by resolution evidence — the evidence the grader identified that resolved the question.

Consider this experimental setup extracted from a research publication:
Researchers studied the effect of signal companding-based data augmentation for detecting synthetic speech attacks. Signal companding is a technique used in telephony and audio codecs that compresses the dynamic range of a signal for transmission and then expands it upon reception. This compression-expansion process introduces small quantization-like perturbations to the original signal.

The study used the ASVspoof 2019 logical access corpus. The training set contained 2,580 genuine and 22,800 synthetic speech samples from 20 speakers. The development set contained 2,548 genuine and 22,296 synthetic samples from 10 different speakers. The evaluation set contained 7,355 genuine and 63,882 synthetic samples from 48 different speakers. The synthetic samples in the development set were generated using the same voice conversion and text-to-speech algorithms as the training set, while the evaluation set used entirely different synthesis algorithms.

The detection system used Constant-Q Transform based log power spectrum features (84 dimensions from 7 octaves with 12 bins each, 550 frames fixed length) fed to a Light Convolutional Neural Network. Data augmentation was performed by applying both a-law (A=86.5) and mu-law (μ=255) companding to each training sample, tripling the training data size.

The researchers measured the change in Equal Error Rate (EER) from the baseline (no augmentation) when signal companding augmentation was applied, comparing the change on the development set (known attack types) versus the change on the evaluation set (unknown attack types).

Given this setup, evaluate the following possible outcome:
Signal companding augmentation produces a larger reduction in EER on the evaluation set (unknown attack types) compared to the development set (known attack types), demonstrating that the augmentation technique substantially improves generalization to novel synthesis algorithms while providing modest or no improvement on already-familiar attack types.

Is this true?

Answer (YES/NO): YES